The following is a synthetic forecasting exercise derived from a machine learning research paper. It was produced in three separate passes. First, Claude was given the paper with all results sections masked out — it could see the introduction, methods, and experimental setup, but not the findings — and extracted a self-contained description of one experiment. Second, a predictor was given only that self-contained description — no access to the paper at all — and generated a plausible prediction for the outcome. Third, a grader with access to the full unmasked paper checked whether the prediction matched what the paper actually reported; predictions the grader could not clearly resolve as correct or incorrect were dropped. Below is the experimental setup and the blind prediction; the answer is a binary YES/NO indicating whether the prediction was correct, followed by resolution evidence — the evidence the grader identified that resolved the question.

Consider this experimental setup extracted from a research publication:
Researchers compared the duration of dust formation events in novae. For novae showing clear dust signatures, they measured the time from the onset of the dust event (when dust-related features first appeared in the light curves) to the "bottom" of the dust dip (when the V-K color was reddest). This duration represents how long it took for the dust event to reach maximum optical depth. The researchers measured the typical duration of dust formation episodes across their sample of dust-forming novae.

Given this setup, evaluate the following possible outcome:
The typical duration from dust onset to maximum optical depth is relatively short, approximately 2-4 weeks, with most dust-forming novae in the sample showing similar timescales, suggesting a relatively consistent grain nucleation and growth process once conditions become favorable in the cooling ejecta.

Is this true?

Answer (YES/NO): NO